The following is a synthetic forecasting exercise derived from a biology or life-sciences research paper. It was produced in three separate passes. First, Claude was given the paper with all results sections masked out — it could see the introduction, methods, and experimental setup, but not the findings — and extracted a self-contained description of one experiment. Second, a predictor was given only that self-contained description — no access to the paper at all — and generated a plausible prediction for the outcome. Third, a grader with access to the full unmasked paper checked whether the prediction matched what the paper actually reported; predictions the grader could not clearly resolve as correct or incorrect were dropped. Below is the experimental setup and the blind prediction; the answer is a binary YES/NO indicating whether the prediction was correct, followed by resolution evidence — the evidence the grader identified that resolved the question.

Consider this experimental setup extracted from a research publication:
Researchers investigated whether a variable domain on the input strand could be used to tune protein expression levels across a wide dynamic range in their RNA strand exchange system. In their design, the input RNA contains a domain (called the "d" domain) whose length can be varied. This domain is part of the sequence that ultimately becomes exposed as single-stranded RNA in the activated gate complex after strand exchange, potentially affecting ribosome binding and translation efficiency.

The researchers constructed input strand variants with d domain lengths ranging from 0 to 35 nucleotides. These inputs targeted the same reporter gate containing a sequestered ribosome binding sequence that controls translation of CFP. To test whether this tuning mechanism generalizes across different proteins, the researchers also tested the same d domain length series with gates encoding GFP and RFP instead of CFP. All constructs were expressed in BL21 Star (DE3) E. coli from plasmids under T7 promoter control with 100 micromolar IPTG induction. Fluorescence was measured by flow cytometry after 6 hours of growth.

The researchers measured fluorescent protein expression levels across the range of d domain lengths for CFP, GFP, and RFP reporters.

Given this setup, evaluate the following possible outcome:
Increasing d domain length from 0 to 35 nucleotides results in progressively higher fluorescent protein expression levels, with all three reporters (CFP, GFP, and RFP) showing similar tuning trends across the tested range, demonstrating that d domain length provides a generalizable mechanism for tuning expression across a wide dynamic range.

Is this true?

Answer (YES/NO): YES